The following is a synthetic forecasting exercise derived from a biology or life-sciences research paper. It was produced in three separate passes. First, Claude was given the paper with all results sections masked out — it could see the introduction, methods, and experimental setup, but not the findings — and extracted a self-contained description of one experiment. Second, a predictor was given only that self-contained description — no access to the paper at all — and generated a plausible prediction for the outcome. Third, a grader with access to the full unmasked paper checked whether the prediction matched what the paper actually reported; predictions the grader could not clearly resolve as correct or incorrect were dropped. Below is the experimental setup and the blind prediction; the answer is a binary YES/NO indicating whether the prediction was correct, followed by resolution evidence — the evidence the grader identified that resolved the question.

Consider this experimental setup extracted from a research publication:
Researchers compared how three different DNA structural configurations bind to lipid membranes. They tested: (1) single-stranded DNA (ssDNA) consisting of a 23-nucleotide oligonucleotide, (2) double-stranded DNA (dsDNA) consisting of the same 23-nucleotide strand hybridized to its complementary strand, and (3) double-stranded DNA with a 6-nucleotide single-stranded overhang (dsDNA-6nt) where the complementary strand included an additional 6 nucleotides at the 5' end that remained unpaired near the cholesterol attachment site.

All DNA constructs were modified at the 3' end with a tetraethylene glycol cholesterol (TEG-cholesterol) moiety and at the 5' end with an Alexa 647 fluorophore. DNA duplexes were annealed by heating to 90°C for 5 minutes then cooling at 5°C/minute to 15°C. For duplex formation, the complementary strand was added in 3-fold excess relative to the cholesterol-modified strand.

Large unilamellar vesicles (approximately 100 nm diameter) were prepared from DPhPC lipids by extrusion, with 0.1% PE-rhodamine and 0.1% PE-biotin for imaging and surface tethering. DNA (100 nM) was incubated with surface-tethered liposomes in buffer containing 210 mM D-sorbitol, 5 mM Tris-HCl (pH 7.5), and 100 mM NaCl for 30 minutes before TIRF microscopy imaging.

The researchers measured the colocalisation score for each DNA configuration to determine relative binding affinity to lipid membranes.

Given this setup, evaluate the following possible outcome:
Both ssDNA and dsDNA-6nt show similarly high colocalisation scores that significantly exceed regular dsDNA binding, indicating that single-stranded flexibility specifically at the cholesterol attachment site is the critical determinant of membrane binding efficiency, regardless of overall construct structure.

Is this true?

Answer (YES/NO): NO